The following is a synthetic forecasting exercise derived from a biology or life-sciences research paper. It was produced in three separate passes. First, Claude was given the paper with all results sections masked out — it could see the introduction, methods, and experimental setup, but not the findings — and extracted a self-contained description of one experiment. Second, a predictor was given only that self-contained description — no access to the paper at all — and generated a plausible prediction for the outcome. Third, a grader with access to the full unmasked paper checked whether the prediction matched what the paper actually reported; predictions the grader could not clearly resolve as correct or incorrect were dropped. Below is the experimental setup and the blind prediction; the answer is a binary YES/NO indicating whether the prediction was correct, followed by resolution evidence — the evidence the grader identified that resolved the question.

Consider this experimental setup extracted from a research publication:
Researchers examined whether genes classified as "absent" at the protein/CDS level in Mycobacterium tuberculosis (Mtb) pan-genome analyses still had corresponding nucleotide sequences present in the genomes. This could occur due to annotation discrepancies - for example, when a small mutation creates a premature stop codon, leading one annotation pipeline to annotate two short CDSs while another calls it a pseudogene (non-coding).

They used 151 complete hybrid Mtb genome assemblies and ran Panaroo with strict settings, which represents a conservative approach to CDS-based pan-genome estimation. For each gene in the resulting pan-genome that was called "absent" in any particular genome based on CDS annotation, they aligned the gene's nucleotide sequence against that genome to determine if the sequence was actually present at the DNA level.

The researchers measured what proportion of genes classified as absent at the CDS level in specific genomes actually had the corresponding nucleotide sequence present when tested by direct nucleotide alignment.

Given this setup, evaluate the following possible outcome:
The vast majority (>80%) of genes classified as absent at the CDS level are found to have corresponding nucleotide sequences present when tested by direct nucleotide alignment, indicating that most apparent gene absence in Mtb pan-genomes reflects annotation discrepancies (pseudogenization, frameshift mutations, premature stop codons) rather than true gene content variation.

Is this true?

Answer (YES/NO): NO